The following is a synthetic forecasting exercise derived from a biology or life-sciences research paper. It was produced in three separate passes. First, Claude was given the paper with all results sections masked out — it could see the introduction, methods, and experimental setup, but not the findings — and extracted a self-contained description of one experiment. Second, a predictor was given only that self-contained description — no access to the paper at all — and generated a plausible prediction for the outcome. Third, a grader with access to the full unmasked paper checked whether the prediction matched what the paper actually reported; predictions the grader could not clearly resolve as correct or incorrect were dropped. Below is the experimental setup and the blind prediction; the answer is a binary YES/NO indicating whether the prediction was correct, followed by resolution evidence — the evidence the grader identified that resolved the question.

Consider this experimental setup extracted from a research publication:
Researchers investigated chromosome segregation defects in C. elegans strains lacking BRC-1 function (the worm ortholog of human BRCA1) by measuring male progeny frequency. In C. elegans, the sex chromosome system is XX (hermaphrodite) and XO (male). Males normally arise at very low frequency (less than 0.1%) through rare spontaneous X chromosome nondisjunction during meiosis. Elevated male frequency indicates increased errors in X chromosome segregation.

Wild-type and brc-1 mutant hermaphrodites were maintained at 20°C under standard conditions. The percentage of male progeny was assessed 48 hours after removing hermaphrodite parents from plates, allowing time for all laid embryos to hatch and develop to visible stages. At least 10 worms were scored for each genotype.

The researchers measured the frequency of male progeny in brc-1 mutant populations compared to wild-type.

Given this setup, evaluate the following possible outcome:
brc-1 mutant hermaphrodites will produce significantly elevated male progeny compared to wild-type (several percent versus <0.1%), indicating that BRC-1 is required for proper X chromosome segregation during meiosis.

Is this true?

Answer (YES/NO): NO